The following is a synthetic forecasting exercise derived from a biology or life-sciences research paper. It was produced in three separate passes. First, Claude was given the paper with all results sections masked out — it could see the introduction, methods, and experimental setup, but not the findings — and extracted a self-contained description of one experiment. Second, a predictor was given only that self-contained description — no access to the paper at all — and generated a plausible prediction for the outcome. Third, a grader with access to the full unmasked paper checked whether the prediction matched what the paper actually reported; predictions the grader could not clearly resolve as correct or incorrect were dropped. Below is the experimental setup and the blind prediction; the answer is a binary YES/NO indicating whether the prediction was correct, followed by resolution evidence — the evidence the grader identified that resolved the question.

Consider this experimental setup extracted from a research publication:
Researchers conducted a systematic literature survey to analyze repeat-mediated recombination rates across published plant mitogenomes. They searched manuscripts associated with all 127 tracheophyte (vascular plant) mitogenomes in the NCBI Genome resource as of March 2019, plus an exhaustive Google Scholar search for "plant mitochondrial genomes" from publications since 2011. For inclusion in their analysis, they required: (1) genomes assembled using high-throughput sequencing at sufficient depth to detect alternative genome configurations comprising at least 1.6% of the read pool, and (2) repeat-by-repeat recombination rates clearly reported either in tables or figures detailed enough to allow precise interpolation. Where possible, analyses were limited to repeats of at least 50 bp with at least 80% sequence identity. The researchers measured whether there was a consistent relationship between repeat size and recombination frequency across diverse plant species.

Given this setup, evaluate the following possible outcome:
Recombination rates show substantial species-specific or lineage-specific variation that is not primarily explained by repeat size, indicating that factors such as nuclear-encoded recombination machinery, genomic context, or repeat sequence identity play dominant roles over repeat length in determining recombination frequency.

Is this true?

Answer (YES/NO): YES